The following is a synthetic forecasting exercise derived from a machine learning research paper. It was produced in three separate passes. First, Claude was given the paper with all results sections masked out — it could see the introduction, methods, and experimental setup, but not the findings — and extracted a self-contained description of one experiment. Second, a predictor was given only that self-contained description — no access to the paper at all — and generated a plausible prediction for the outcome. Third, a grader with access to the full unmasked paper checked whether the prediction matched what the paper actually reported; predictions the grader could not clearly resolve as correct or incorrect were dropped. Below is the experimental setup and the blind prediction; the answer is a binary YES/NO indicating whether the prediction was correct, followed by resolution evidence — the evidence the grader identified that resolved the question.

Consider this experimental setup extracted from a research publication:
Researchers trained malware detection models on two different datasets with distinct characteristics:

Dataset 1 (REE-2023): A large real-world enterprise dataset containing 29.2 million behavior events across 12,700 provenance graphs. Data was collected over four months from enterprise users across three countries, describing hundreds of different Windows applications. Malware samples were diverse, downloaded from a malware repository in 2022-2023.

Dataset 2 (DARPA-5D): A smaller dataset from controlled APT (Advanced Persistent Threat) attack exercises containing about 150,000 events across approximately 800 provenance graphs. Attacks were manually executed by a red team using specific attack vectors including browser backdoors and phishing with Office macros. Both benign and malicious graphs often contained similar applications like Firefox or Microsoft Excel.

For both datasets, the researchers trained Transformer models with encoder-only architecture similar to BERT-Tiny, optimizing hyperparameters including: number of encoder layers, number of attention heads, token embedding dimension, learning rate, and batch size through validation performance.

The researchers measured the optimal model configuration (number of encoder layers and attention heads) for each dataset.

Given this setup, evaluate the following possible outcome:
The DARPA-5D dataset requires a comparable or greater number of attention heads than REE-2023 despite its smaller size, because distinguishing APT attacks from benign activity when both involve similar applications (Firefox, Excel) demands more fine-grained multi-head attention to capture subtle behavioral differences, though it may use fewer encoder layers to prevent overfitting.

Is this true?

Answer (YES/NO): NO